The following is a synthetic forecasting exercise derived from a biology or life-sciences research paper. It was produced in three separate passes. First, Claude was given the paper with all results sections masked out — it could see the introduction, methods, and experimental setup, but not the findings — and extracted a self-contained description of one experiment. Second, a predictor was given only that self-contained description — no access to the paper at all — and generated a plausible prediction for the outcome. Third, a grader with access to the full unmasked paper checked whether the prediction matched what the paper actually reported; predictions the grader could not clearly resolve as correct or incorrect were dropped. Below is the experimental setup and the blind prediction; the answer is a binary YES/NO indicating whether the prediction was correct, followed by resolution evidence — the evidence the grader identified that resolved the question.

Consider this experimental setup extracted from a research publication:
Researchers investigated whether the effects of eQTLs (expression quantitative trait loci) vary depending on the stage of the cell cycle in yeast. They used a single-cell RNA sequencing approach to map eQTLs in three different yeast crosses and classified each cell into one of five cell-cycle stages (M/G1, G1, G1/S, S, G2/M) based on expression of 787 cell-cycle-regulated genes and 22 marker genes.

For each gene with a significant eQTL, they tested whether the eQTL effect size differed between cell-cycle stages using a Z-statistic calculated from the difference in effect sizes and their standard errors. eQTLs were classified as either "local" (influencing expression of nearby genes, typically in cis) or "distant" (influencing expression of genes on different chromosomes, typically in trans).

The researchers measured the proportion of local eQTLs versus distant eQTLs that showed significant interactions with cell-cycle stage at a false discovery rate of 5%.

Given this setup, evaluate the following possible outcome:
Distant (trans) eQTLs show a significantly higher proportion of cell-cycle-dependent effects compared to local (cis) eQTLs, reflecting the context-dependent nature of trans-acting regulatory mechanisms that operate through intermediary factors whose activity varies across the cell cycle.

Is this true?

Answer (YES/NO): YES